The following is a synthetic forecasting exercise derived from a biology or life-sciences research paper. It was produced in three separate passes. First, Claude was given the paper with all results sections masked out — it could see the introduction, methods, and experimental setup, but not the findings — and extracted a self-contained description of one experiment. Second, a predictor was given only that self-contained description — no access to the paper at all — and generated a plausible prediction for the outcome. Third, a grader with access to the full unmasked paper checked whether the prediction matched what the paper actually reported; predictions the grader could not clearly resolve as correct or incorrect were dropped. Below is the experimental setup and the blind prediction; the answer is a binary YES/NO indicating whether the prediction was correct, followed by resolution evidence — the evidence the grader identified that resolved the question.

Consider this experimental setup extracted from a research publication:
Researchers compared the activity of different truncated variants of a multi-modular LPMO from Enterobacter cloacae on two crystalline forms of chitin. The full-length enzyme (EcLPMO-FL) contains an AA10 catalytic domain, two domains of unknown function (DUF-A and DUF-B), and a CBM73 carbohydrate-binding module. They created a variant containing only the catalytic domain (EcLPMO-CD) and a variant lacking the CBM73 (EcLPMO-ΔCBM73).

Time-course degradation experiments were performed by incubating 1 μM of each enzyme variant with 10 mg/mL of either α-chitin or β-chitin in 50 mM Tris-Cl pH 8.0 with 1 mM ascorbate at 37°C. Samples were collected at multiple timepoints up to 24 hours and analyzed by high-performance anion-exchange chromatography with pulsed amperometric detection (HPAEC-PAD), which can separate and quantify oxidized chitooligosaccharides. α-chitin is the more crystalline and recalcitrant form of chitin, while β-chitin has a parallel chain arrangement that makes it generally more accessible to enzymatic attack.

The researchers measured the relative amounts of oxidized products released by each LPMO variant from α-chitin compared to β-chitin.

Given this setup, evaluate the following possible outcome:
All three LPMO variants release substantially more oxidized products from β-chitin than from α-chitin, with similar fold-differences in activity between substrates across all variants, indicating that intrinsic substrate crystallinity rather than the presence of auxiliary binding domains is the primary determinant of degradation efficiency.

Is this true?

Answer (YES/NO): NO